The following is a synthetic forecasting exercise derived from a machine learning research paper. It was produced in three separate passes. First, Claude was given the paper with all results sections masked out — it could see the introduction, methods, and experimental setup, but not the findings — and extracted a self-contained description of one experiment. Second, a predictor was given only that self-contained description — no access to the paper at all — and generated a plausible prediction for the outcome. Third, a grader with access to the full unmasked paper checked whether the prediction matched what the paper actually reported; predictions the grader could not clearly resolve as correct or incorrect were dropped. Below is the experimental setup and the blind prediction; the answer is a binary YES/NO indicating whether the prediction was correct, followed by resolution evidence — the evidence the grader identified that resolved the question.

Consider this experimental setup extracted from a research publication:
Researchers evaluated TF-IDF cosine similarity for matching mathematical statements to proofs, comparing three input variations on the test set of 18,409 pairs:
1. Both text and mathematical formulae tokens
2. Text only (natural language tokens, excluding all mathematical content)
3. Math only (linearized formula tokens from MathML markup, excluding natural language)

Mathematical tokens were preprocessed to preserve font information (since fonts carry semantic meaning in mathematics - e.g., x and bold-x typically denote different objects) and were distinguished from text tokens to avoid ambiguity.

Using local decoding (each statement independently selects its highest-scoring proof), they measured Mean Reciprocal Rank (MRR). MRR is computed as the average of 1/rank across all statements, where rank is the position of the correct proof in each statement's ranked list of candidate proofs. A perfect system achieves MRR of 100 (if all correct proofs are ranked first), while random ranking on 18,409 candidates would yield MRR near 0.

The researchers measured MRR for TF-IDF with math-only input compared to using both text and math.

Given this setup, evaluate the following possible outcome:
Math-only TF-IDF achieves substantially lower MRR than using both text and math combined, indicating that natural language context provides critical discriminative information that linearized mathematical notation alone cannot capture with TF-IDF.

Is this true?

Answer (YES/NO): YES